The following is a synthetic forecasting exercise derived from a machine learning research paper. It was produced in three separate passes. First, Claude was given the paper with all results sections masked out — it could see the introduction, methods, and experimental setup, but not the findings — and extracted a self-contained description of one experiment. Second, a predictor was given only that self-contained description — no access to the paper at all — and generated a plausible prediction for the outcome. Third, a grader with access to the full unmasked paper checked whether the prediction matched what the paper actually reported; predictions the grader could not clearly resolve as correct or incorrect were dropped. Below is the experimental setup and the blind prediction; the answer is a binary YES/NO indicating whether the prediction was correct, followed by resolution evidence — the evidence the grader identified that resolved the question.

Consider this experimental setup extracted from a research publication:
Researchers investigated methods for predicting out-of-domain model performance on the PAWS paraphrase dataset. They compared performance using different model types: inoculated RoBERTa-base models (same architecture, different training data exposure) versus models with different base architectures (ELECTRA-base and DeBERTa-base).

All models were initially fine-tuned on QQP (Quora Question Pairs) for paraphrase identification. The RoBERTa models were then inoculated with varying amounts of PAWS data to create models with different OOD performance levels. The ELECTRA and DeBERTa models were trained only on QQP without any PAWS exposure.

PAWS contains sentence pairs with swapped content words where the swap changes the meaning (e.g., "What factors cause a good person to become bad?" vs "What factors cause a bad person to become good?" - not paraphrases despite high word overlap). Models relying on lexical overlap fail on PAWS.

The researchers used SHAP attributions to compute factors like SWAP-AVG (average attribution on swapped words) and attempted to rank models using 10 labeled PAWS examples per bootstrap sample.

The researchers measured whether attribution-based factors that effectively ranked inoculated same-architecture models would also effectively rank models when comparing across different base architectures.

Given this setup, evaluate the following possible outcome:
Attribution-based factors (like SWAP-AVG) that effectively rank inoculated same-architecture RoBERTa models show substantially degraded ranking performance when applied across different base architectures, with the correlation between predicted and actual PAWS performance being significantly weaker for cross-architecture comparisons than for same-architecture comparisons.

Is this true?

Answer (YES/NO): YES